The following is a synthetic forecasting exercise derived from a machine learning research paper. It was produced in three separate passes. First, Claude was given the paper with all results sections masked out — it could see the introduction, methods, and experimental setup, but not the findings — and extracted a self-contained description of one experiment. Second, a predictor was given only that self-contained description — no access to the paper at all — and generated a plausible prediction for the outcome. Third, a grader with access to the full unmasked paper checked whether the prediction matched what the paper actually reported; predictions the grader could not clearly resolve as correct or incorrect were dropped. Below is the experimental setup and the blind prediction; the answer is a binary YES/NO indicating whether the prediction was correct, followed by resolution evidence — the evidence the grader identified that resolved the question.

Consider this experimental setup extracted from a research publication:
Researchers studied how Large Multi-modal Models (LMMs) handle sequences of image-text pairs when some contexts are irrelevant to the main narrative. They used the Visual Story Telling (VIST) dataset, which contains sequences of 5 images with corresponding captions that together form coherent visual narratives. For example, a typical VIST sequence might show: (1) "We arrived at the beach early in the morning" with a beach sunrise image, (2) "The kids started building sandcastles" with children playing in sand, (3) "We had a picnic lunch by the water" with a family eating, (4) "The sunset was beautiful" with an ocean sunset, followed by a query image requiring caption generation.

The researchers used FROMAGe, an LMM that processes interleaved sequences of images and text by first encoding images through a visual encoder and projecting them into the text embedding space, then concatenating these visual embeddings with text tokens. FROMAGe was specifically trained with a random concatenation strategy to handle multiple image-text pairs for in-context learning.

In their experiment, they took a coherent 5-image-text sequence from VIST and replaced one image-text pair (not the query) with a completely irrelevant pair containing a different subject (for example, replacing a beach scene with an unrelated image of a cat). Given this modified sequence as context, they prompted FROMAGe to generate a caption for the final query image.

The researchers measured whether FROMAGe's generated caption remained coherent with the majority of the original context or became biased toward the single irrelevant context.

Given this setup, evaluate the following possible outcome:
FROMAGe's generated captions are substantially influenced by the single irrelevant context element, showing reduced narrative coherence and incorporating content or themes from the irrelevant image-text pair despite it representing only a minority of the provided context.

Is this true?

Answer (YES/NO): YES